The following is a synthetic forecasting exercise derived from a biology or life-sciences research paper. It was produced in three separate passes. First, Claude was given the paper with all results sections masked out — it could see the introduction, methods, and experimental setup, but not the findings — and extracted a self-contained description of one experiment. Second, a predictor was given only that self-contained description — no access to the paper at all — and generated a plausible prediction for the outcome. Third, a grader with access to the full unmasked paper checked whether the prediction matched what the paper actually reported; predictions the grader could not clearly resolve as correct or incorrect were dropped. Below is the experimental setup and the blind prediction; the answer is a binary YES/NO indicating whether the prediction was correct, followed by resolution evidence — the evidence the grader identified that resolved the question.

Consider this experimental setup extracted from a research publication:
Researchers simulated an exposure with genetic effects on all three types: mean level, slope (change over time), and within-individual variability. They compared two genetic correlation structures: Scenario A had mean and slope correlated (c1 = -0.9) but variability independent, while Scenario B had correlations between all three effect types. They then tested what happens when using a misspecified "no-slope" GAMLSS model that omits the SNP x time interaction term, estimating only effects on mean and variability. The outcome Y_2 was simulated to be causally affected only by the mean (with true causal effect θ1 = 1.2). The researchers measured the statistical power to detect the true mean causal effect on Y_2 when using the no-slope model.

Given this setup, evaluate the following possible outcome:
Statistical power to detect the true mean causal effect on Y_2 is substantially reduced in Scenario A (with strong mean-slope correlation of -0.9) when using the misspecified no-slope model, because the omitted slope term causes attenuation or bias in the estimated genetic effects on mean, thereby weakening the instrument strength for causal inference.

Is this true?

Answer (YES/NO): YES